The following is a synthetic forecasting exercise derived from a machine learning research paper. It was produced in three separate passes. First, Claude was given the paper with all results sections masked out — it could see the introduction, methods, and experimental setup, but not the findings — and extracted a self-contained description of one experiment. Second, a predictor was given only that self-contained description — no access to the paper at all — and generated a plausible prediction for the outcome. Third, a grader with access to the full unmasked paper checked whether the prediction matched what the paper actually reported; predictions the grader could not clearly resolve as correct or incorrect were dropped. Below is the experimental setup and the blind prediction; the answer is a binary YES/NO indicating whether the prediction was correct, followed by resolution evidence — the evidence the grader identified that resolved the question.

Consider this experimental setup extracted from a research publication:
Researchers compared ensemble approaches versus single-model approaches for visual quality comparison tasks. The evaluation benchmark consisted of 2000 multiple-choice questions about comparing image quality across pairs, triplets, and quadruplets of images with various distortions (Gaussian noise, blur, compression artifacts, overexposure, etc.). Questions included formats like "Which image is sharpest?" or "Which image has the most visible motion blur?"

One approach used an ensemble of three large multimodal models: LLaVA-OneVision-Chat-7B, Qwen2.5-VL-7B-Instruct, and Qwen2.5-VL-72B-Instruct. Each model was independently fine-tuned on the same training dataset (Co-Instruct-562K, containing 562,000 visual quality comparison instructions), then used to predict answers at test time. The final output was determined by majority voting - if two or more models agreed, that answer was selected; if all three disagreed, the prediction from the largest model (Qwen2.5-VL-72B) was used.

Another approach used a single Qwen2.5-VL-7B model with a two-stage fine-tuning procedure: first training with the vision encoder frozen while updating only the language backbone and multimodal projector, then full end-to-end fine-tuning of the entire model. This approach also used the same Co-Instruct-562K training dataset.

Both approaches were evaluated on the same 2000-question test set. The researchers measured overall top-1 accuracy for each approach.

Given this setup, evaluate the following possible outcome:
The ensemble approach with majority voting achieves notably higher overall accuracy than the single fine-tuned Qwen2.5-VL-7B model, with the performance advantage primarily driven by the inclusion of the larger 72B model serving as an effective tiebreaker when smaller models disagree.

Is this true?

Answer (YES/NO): NO